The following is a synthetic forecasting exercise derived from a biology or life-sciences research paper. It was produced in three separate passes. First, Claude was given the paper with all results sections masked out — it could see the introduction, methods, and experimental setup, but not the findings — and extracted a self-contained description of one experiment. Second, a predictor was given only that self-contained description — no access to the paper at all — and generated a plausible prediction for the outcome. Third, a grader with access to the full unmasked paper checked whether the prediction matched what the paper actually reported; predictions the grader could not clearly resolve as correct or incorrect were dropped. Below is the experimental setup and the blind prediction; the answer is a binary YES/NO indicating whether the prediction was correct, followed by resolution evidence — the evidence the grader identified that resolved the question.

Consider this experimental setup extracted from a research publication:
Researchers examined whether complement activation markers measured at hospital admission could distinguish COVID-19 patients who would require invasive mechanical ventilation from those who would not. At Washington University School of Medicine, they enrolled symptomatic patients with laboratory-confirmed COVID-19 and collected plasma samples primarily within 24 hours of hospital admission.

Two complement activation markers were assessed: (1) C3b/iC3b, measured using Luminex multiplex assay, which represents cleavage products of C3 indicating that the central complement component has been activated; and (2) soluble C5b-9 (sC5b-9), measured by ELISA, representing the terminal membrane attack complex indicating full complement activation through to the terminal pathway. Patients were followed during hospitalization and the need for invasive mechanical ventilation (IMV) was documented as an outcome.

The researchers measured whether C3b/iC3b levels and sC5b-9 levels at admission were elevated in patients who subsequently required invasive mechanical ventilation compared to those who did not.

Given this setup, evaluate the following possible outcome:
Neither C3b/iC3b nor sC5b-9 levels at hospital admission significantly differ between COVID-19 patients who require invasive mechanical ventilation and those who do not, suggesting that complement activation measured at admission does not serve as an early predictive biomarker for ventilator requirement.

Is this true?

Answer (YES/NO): NO